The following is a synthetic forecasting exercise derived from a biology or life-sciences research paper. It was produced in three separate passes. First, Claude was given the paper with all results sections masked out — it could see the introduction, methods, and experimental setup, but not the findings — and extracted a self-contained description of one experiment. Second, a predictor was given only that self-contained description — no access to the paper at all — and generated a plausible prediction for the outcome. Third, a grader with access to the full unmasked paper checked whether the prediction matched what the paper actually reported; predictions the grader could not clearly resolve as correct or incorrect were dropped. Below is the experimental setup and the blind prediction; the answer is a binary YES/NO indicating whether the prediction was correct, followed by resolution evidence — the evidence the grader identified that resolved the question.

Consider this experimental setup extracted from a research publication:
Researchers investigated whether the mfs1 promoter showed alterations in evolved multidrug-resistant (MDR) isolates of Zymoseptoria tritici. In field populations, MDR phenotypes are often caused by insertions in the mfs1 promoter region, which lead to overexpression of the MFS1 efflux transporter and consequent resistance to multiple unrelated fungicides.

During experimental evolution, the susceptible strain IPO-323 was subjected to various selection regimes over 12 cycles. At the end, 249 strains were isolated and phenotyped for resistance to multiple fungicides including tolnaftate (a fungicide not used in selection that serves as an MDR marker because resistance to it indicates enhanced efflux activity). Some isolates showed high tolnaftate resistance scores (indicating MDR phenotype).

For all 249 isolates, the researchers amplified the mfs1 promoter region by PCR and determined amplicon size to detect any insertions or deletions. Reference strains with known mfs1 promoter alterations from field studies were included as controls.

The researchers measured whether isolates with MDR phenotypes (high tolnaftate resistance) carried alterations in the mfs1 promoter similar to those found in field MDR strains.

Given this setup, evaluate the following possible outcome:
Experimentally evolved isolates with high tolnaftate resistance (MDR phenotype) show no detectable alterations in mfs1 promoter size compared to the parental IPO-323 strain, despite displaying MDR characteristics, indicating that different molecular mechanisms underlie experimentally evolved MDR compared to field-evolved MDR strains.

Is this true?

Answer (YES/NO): YES